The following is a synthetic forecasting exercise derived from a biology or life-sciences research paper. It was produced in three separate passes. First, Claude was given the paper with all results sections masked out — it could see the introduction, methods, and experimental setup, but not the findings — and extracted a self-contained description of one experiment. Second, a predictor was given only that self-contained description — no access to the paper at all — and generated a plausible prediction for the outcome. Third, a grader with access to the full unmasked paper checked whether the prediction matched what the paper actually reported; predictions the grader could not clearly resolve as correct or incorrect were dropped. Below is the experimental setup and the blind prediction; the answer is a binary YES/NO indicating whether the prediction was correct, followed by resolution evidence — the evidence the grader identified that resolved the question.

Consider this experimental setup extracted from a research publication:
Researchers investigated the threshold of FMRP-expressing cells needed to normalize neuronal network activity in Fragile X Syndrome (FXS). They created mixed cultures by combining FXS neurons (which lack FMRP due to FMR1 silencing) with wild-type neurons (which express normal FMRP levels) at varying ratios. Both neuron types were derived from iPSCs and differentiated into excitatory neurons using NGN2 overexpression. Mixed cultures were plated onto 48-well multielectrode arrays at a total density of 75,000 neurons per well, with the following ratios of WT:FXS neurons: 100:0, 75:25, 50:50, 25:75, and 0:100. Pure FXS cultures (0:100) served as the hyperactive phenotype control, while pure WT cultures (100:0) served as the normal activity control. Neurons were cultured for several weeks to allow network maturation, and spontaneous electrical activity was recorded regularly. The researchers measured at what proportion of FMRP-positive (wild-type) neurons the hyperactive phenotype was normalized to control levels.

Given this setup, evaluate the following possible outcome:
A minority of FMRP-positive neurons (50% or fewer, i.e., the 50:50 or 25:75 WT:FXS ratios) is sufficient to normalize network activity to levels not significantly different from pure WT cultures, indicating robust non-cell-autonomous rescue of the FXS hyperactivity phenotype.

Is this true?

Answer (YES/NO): YES